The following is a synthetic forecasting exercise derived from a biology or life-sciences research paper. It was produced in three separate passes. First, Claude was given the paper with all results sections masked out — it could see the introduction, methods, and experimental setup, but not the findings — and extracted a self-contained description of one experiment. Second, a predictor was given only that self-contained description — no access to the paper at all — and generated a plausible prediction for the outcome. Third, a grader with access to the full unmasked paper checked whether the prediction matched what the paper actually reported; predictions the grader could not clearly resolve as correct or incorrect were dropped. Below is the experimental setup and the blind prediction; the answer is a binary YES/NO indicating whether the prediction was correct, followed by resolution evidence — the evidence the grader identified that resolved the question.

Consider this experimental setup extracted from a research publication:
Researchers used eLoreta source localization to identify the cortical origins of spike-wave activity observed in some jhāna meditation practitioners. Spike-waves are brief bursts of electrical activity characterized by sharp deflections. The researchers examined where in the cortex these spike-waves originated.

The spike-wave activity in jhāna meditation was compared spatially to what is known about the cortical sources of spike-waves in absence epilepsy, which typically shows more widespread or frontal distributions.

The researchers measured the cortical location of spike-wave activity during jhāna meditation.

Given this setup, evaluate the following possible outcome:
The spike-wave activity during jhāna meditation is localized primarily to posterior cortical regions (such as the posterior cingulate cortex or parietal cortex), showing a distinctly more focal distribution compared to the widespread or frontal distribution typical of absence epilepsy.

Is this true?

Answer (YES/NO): NO